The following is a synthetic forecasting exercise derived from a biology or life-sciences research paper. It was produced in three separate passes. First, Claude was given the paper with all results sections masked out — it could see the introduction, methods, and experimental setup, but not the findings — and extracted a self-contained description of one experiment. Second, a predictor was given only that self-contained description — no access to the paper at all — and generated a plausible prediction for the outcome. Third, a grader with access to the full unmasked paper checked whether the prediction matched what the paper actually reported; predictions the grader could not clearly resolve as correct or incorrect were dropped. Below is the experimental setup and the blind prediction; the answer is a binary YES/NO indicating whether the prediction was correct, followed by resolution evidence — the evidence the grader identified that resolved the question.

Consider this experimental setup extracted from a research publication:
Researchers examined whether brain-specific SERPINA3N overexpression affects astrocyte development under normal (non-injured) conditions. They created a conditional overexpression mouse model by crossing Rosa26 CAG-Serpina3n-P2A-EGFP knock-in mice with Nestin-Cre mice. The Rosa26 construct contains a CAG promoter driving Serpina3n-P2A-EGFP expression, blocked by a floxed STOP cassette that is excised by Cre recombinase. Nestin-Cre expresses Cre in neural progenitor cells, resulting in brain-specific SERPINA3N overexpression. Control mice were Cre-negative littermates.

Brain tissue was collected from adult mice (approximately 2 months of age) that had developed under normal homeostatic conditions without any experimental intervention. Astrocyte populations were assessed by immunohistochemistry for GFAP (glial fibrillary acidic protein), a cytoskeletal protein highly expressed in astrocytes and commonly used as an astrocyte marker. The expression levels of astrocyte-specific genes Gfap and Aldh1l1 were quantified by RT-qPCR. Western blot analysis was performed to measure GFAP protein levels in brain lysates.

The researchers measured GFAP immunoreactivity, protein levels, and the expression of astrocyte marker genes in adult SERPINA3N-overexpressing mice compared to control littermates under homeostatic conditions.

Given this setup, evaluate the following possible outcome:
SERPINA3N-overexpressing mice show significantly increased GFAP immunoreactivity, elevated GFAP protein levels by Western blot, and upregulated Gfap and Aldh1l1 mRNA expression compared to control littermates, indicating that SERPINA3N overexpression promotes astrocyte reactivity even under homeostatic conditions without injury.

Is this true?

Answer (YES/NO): NO